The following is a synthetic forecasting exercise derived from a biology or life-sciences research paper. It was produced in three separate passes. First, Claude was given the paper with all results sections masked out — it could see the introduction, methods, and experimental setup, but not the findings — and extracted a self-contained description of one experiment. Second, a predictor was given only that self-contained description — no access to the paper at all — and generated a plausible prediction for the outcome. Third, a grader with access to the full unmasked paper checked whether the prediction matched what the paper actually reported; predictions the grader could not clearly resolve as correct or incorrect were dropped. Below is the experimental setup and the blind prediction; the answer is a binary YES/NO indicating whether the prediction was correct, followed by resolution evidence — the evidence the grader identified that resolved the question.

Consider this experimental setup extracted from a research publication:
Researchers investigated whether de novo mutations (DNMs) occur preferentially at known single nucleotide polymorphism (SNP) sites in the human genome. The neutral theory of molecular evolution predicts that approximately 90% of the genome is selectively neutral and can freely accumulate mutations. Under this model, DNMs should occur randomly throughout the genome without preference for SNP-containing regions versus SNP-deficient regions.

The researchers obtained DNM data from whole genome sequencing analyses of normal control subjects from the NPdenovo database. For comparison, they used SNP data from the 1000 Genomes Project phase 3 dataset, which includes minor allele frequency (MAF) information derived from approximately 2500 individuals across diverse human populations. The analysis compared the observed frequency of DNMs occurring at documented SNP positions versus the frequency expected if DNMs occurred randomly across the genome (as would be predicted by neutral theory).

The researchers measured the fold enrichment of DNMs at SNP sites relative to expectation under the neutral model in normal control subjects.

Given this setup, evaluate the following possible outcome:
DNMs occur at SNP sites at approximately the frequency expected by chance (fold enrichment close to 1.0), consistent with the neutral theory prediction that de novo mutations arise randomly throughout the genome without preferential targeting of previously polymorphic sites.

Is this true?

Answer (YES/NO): NO